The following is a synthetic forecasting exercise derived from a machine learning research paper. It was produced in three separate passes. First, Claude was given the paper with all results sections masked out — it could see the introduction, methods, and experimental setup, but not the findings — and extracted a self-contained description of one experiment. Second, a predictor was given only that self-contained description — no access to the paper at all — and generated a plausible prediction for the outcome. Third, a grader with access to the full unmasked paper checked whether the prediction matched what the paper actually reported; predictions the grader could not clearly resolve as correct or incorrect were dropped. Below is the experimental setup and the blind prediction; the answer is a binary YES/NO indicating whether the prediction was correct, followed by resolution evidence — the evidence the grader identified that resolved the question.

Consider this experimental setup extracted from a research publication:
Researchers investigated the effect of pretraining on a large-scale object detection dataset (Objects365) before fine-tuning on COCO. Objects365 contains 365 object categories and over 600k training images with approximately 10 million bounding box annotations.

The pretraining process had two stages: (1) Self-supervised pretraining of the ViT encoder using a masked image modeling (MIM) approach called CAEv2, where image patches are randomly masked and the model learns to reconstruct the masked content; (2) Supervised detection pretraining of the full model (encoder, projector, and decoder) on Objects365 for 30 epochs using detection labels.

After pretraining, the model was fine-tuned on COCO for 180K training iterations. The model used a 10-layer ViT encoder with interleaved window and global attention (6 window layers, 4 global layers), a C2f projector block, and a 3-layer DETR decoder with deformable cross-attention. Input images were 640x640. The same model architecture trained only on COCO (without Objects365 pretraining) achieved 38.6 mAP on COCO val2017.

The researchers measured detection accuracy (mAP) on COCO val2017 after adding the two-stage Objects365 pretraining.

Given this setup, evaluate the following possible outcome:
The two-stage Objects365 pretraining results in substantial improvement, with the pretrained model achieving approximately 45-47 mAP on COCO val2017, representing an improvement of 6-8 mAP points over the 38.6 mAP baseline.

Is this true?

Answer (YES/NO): NO